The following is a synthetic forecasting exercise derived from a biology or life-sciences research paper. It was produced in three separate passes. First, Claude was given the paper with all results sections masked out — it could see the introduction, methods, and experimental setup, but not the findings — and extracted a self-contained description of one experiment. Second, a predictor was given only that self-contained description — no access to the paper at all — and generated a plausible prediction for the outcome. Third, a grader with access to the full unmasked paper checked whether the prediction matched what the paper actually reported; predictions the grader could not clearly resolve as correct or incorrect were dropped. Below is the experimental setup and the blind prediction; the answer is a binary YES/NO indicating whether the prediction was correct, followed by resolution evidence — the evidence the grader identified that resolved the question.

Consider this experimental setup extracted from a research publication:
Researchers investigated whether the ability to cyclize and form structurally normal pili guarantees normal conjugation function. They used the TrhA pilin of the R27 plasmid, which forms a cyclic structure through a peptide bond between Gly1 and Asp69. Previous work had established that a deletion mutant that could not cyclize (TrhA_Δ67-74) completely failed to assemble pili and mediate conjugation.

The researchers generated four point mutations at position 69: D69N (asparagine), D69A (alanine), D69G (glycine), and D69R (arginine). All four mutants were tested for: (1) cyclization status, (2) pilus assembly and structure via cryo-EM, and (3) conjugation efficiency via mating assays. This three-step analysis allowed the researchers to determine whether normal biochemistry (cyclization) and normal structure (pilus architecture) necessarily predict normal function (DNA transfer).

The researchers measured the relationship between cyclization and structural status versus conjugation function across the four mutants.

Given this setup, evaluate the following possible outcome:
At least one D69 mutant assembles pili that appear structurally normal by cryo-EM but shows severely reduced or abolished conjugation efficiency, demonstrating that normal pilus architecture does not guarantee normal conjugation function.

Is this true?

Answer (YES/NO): YES